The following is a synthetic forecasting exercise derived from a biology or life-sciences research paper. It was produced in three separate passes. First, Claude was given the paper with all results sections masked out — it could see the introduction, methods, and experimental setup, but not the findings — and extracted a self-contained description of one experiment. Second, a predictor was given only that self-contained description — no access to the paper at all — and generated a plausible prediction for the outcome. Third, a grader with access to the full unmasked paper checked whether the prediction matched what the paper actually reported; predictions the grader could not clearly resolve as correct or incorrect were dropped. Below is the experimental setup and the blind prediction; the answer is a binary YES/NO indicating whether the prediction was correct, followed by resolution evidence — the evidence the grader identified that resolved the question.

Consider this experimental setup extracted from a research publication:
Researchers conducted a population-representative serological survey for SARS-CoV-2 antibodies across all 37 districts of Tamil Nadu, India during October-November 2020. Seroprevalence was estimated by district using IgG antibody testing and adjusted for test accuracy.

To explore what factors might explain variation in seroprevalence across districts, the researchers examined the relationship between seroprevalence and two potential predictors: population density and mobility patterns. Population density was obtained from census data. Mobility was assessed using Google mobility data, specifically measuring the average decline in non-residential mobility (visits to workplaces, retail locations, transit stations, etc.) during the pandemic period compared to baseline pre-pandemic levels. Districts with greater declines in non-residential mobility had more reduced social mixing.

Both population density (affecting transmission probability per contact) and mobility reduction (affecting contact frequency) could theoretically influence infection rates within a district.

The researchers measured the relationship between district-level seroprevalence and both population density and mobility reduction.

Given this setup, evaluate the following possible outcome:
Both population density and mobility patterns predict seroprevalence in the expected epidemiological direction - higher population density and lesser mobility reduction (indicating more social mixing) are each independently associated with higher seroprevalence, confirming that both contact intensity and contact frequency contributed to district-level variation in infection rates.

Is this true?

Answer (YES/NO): NO